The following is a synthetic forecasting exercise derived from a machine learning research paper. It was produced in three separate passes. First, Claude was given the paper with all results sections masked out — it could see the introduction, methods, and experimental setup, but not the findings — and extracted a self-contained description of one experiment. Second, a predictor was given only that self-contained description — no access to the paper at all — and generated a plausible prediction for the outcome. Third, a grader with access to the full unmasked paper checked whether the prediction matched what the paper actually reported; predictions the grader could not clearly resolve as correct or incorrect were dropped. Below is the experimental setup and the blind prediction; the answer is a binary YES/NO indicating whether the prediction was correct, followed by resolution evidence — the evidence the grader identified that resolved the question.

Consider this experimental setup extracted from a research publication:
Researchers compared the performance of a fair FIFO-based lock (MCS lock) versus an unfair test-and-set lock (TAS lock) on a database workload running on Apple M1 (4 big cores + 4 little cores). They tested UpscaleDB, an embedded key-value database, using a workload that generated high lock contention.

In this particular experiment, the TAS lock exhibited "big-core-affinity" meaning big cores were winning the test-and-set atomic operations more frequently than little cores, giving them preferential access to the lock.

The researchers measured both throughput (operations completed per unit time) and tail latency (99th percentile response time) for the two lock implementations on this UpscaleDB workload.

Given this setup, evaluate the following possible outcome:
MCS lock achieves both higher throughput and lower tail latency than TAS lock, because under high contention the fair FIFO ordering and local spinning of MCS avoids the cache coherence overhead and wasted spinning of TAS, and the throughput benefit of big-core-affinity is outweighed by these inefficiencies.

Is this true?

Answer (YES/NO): NO